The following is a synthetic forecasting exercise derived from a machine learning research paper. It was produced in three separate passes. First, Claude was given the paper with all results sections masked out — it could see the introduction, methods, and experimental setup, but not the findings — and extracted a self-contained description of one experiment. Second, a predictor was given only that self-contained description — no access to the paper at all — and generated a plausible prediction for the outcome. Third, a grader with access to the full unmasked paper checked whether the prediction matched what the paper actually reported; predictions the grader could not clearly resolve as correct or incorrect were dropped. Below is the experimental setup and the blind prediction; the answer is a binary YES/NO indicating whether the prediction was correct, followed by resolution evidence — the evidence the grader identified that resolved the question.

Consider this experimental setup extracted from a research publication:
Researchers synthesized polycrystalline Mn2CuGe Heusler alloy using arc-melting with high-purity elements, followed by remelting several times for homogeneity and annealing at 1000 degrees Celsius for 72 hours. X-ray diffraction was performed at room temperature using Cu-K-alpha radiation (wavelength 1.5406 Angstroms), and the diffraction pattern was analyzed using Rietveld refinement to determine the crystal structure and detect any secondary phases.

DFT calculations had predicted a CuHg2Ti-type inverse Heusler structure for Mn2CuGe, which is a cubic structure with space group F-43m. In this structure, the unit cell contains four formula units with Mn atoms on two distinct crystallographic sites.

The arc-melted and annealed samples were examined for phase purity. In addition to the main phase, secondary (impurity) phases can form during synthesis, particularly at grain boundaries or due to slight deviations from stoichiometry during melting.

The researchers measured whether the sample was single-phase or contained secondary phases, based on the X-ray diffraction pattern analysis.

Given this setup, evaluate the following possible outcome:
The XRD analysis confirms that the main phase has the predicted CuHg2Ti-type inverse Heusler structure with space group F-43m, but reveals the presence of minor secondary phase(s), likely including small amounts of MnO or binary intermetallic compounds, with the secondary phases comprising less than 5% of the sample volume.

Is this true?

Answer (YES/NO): NO